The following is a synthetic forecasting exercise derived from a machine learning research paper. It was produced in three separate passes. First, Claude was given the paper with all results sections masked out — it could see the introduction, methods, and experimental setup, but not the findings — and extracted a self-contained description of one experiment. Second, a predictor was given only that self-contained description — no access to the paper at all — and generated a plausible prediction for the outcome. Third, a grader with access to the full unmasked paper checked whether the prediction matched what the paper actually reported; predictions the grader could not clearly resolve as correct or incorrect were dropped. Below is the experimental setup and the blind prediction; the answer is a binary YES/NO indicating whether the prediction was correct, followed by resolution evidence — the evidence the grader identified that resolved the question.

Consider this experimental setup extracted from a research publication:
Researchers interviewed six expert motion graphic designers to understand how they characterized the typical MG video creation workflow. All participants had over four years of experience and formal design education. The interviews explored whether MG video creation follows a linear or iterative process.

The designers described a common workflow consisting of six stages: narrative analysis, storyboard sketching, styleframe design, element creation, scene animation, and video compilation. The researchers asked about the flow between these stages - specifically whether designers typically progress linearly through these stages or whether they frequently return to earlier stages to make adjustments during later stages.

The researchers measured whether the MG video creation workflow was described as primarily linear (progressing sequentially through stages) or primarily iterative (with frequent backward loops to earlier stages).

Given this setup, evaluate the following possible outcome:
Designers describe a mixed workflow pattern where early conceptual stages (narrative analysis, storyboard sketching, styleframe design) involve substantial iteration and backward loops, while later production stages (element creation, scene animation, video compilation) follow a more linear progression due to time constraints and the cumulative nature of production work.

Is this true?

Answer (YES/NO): NO